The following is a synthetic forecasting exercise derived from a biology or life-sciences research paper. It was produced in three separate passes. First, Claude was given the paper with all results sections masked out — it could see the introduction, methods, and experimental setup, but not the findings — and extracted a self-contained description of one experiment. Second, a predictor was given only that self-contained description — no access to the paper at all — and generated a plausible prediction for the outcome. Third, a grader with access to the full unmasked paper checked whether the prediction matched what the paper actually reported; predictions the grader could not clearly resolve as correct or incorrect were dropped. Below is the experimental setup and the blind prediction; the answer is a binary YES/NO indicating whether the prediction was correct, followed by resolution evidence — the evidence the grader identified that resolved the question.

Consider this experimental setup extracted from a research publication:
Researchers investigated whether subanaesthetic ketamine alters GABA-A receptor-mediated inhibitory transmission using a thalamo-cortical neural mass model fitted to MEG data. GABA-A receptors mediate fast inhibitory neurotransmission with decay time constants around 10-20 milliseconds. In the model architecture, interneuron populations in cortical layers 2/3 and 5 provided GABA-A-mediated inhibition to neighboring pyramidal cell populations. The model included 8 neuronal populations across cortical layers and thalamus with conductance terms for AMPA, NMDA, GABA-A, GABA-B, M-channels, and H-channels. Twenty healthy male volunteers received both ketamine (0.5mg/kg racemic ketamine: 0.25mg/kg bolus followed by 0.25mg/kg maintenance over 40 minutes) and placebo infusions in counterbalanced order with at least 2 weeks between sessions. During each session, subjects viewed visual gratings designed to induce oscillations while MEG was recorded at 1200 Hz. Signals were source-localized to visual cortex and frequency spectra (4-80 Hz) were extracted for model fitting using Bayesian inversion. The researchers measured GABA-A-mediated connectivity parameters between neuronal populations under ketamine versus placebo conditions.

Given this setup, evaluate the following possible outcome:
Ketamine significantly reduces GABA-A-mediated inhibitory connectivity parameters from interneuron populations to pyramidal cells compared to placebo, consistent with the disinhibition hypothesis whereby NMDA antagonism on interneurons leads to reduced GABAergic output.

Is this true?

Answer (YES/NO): NO